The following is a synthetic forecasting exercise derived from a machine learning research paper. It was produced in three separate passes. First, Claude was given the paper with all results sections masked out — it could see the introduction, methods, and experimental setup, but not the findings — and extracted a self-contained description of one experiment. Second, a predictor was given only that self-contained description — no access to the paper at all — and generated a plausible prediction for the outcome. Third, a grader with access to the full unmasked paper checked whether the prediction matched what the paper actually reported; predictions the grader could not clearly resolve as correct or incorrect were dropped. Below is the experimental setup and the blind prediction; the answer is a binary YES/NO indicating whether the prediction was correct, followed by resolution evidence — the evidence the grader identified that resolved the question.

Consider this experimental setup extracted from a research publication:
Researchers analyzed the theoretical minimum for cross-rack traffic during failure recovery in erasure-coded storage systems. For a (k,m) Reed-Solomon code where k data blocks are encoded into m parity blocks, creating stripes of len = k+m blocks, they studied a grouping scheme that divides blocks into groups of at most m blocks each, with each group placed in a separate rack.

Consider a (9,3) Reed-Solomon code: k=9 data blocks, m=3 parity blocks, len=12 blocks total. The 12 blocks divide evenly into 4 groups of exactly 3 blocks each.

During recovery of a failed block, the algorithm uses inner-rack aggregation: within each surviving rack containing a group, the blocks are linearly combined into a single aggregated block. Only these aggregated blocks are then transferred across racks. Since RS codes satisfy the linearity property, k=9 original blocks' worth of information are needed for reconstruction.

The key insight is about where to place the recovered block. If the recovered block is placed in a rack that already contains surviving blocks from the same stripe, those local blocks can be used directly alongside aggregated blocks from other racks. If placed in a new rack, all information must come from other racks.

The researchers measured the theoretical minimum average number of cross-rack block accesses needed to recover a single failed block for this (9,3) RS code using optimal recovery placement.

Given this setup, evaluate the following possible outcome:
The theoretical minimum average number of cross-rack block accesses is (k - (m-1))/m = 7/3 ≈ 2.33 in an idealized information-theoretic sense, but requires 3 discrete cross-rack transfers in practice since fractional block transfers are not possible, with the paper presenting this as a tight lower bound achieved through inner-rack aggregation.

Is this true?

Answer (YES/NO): NO